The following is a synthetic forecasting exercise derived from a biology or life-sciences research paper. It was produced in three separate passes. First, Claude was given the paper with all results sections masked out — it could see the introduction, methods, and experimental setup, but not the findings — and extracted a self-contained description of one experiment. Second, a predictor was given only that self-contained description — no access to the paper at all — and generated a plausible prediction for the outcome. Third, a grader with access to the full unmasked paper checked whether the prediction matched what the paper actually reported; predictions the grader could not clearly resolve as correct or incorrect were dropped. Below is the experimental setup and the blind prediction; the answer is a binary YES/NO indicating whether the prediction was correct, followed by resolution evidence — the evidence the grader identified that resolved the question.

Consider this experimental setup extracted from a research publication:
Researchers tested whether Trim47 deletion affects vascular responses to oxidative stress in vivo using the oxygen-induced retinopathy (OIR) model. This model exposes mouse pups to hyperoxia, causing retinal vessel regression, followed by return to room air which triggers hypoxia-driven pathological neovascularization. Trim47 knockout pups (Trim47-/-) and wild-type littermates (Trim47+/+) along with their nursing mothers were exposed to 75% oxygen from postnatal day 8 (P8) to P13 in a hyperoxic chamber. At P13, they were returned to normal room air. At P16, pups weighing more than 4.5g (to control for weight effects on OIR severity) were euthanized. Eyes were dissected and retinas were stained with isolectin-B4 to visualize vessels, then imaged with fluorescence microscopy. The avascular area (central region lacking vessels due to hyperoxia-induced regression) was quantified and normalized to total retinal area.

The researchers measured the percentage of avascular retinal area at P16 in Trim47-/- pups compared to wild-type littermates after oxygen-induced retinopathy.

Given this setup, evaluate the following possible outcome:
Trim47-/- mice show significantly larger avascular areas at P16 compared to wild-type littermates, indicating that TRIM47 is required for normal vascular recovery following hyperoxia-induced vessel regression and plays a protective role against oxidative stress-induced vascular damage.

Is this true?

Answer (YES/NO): YES